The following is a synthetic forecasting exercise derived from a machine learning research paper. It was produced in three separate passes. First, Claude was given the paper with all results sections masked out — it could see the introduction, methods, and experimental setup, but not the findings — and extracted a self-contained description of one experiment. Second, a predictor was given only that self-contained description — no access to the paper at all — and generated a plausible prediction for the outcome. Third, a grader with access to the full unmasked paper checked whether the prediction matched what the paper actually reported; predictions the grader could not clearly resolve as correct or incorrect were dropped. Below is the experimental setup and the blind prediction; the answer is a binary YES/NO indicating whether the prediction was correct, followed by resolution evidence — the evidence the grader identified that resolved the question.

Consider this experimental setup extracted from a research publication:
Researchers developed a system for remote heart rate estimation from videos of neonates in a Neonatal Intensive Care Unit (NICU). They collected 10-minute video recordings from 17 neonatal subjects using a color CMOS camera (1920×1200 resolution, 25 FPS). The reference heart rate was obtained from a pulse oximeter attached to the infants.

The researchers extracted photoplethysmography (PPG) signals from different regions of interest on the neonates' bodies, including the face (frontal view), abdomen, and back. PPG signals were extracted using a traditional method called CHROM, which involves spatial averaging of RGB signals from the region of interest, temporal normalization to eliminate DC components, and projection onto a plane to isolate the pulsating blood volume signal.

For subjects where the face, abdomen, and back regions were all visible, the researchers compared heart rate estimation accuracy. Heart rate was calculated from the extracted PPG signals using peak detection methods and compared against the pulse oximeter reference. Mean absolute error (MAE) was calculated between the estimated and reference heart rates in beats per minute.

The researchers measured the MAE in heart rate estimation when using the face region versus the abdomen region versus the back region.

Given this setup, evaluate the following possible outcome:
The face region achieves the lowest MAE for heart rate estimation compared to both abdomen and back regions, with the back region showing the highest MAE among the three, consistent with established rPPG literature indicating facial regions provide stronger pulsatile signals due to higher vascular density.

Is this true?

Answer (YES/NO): NO